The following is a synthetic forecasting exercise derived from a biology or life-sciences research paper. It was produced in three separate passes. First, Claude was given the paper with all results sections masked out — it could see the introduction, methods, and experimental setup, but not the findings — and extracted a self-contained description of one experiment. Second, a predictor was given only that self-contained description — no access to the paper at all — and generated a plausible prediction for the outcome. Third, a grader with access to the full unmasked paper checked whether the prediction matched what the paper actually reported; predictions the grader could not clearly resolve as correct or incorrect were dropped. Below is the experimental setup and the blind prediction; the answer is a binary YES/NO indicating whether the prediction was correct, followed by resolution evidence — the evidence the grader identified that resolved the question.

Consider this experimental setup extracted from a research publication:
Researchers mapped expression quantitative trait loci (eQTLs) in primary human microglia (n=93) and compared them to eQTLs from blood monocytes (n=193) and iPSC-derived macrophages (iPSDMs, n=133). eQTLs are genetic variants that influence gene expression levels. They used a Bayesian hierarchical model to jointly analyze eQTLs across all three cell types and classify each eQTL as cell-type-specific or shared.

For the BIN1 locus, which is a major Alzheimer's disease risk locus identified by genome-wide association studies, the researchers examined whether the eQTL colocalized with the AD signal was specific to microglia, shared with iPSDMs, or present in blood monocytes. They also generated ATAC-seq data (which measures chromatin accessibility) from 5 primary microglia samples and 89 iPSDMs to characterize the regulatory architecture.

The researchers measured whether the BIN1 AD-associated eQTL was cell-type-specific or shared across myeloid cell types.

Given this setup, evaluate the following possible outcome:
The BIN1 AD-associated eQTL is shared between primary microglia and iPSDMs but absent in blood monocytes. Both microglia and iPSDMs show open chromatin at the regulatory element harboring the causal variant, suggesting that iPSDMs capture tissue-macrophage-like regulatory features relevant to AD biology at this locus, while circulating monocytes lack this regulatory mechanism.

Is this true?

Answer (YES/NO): YES